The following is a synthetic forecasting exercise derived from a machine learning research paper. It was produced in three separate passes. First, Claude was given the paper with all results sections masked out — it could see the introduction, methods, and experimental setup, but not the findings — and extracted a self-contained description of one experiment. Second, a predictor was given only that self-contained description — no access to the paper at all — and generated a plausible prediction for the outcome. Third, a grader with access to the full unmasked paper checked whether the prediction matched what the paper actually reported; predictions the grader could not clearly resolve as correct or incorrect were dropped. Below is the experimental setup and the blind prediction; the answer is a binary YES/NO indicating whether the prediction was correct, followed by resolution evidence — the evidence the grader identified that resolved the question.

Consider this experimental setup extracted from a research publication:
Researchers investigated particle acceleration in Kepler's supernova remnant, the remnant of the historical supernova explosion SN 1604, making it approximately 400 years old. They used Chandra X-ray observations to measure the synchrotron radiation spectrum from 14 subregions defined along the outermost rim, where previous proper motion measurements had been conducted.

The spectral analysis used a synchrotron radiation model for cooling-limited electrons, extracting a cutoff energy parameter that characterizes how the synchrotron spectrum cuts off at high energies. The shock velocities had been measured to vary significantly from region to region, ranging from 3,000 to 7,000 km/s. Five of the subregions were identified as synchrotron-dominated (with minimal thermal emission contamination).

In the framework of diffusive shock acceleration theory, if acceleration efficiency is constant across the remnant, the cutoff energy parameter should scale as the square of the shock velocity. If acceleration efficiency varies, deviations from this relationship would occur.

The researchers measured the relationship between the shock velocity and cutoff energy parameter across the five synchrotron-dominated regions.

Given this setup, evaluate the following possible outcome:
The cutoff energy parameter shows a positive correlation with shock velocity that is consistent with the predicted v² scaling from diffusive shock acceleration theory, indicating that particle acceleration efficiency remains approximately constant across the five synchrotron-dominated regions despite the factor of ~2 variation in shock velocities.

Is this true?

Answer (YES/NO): YES